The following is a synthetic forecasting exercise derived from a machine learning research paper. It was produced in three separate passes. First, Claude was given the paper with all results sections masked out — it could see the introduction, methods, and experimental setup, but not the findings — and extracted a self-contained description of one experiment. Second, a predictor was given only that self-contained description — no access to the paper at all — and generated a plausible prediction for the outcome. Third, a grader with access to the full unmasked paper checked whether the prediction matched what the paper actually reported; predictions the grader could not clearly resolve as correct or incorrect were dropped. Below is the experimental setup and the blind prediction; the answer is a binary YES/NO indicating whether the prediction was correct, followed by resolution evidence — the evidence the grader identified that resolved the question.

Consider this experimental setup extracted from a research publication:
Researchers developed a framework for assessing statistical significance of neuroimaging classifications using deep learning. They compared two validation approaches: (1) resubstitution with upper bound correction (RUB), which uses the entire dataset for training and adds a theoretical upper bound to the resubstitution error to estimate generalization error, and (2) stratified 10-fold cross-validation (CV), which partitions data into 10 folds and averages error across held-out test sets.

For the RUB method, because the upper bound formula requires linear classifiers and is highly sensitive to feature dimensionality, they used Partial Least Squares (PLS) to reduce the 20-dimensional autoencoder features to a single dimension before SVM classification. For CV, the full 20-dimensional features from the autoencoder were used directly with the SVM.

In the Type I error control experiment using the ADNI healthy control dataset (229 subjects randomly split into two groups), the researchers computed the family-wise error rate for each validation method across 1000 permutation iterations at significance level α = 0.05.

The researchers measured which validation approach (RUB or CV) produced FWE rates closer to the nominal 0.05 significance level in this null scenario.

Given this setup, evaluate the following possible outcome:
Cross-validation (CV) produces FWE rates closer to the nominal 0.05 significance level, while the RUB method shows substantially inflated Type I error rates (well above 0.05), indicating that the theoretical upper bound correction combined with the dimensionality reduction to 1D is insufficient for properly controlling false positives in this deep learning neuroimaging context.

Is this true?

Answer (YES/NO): NO